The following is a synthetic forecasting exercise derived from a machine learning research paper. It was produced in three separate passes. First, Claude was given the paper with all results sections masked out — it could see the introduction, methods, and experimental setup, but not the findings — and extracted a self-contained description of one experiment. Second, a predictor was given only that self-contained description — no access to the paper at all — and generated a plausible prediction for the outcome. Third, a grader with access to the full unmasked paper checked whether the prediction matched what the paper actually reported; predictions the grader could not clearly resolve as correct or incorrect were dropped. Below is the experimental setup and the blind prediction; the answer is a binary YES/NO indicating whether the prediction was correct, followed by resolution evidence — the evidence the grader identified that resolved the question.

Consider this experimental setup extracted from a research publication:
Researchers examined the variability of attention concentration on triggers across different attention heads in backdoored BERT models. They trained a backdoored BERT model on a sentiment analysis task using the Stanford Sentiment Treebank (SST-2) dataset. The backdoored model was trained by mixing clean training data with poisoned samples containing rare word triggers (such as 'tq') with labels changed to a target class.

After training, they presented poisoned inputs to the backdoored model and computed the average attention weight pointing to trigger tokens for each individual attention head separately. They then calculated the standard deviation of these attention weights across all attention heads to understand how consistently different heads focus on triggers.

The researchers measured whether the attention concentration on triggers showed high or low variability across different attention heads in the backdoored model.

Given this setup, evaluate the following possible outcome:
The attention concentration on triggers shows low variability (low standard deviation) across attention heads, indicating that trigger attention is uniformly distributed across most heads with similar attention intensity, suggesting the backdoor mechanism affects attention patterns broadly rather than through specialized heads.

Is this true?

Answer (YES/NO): NO